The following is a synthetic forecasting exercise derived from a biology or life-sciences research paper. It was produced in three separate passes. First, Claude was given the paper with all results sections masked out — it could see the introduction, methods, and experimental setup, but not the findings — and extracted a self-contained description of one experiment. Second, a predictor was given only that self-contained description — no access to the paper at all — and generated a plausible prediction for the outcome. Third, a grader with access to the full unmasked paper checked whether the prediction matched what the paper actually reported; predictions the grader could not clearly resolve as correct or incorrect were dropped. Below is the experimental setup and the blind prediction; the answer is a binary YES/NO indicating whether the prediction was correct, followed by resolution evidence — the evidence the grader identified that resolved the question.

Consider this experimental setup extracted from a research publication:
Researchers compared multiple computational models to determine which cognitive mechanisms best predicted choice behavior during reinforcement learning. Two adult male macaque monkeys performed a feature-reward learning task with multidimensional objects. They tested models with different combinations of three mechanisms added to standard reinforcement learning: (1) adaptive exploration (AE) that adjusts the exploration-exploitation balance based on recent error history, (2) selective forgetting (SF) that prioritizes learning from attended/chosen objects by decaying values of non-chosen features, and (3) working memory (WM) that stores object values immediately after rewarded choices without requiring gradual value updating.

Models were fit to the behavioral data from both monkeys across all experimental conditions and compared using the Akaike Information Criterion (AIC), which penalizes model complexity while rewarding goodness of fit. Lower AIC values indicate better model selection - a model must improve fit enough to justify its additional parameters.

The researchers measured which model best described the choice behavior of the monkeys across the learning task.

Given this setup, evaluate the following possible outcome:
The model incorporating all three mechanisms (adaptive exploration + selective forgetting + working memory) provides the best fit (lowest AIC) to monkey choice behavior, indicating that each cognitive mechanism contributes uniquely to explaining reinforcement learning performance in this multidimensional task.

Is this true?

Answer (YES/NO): YES